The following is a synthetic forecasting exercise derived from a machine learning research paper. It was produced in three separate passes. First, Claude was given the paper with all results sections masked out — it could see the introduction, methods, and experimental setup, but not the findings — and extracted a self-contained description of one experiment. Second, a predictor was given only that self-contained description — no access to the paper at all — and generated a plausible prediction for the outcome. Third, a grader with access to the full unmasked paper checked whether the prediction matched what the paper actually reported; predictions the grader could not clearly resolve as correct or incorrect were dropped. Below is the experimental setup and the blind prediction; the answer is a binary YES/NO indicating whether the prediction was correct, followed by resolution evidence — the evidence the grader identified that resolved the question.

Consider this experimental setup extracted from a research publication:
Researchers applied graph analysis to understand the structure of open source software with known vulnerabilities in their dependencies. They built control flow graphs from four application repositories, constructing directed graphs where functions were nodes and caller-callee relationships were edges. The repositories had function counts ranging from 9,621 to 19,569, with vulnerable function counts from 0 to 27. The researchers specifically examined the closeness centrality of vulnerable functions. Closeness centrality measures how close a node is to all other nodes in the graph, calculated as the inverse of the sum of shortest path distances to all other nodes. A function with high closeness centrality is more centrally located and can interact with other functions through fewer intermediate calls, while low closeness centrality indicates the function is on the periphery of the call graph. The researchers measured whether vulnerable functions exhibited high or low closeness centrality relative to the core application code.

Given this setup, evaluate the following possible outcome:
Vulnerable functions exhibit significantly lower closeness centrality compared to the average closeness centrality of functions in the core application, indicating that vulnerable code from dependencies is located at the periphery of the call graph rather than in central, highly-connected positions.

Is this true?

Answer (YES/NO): YES